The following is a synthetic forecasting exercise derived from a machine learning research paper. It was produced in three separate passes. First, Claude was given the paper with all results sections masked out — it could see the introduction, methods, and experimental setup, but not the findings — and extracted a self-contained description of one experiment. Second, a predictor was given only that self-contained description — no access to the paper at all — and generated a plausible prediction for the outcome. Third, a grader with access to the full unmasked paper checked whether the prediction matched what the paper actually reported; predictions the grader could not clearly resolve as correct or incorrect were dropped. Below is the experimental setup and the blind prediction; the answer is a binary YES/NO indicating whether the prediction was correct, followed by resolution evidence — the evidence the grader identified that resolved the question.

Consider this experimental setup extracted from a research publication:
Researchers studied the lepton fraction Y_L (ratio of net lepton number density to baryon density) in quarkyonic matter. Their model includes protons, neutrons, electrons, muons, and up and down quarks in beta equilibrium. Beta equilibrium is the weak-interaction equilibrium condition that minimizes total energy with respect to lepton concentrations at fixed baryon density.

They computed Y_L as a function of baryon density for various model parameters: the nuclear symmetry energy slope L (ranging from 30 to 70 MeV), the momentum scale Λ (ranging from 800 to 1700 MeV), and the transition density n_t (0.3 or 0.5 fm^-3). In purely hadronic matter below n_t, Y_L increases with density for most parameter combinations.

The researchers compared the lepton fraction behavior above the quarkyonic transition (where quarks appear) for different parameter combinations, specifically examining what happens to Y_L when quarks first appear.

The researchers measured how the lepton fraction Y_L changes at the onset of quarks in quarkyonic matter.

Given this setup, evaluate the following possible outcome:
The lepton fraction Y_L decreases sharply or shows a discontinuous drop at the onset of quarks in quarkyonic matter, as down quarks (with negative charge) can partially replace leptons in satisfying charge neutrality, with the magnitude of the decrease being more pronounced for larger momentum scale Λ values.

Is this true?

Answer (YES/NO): NO